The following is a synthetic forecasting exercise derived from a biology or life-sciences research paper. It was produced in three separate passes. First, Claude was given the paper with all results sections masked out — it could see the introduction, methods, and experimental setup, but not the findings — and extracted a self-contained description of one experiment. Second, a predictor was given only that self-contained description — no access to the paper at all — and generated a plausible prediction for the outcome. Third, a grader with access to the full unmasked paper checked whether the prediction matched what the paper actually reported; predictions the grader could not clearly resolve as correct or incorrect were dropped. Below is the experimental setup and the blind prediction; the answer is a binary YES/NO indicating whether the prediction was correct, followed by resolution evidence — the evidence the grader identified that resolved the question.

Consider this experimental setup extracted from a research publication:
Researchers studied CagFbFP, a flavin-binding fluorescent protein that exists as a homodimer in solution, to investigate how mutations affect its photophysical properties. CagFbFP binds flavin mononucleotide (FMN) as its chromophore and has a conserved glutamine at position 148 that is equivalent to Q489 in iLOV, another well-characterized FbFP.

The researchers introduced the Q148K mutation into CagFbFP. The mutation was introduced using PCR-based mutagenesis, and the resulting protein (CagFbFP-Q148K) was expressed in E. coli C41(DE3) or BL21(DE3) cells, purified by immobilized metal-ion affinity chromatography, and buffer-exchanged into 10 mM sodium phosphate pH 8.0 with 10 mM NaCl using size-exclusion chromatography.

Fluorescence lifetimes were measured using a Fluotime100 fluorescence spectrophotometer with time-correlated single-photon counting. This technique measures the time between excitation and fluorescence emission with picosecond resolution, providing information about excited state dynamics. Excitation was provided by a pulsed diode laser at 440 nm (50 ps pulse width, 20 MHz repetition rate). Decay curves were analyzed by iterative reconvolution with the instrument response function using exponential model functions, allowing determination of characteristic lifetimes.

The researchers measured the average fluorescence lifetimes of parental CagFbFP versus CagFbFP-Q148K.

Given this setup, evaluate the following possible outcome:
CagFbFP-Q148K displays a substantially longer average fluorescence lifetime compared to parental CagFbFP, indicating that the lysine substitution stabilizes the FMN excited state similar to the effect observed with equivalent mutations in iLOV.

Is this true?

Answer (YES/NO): NO